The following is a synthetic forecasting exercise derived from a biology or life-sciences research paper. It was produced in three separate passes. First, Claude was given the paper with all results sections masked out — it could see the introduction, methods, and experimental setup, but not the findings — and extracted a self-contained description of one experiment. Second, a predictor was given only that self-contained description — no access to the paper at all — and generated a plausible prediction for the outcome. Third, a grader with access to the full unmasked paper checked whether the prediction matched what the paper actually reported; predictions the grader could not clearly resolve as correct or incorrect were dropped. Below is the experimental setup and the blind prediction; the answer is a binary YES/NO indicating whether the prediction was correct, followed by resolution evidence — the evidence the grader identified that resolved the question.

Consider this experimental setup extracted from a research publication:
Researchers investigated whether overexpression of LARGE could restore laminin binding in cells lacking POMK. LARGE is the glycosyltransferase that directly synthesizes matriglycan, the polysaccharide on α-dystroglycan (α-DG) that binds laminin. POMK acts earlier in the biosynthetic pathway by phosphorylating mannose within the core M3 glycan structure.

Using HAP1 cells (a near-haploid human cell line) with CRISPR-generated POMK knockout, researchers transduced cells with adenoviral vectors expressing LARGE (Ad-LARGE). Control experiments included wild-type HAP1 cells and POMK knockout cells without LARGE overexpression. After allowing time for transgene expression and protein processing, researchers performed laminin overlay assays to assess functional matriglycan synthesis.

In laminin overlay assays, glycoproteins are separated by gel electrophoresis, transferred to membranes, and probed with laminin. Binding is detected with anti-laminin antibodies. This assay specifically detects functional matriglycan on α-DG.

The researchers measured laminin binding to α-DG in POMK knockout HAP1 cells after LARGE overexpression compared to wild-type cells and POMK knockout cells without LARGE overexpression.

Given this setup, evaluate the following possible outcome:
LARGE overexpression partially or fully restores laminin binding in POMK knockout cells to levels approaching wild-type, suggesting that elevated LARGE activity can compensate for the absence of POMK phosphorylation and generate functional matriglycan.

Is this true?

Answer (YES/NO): NO